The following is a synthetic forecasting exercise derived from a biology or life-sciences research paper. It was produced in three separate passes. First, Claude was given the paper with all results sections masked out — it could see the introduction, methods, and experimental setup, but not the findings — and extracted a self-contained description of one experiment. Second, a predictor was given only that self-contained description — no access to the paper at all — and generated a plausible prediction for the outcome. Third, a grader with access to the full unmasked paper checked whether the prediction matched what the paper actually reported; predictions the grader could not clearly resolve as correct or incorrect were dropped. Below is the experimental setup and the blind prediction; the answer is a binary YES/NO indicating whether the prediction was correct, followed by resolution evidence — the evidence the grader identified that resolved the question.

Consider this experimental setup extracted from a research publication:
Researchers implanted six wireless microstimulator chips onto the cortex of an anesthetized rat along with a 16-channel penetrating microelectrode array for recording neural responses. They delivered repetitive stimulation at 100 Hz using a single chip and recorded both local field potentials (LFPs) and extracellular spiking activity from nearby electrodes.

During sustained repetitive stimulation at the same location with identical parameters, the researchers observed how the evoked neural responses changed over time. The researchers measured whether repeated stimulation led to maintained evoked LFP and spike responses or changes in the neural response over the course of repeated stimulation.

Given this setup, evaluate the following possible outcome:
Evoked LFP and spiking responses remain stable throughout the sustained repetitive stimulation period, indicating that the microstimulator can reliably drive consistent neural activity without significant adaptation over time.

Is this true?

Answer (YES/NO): NO